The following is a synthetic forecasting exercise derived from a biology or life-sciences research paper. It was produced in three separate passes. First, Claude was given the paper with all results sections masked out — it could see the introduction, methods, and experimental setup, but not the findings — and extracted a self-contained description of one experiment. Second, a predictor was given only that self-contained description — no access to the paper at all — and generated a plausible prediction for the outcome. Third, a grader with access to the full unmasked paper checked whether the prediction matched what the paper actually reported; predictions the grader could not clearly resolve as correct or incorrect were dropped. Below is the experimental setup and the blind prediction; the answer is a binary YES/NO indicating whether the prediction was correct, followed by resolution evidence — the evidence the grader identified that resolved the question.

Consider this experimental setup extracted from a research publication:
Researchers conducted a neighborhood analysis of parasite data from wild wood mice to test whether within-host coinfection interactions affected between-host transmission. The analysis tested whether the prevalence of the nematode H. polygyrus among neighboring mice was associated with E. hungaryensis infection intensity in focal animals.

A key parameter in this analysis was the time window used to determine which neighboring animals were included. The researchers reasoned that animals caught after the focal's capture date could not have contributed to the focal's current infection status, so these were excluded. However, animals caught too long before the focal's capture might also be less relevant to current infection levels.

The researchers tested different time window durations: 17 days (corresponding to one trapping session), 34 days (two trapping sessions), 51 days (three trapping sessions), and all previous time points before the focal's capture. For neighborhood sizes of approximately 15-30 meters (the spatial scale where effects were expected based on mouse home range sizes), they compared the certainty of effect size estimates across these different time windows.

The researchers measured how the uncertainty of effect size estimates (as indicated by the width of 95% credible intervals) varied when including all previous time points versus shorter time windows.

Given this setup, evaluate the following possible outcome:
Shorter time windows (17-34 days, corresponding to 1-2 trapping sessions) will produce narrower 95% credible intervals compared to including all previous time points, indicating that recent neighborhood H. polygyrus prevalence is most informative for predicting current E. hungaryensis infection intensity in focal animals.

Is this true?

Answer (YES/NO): YES